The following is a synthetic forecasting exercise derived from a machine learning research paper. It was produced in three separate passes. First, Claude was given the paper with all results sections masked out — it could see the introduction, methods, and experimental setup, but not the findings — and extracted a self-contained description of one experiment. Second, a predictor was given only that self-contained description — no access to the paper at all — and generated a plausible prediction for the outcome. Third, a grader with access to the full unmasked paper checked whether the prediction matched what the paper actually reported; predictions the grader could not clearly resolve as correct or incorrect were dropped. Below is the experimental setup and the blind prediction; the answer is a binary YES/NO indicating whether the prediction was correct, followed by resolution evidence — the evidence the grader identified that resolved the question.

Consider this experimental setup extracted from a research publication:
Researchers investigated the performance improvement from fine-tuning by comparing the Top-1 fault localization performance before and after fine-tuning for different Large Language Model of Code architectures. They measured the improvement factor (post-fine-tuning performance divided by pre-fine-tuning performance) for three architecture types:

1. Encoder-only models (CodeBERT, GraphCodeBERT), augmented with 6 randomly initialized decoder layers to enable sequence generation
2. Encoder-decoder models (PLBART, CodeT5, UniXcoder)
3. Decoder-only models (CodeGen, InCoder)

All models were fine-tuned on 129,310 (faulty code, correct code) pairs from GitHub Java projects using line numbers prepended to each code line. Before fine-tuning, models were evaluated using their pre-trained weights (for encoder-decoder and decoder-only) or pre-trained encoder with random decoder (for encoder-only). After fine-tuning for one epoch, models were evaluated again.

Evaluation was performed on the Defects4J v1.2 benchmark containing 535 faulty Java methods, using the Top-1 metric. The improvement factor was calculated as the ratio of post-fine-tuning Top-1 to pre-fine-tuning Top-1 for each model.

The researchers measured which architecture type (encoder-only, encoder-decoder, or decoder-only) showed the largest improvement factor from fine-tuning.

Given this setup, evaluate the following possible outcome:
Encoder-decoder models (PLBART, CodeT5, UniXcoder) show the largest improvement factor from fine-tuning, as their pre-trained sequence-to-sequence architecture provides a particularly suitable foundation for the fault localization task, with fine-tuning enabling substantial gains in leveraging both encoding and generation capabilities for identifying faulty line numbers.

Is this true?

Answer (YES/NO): NO